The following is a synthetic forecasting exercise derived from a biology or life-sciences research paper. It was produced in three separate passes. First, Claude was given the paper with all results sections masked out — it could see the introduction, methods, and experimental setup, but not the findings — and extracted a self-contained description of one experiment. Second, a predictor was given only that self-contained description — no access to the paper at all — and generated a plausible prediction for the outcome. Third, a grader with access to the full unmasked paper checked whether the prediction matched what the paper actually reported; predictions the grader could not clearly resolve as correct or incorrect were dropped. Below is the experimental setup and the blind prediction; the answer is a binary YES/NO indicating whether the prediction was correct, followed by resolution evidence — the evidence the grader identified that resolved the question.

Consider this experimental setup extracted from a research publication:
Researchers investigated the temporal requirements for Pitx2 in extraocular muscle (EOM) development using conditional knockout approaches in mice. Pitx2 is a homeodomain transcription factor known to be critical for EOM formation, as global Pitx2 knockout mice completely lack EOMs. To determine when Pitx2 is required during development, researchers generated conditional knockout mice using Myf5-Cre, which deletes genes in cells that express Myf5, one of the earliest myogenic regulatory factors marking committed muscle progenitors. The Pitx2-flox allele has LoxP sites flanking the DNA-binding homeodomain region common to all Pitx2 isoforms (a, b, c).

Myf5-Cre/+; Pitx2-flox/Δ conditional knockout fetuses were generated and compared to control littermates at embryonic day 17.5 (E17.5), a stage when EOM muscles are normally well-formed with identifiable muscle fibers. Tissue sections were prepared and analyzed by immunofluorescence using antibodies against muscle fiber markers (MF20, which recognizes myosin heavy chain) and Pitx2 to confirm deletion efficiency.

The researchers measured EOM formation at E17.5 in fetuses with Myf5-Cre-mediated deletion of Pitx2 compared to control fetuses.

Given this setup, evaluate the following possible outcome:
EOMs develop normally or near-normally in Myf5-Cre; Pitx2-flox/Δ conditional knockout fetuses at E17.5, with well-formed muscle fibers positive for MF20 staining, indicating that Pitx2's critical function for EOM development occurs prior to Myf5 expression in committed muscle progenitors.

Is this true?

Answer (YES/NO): NO